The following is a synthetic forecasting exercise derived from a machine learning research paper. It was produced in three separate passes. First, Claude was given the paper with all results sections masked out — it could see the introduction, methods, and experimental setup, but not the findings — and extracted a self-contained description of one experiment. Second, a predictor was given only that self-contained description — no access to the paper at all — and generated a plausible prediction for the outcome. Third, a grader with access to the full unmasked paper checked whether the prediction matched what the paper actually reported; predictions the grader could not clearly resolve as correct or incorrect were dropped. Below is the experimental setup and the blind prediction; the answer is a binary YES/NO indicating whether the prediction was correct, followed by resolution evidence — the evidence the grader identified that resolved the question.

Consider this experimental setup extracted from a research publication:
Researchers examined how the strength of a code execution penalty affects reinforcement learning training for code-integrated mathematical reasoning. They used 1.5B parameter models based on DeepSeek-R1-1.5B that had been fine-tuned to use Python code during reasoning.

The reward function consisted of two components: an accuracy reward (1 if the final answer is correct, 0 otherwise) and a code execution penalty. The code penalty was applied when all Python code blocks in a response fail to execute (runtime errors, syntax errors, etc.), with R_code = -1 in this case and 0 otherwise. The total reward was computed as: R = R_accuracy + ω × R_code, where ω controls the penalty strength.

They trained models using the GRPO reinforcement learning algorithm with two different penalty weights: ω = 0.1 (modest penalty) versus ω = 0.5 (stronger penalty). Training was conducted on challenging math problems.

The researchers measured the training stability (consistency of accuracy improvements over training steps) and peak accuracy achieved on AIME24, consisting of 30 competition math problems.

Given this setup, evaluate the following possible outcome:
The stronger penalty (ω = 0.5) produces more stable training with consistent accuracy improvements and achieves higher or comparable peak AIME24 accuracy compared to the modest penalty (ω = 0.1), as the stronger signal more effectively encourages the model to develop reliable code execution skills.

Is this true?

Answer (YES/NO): NO